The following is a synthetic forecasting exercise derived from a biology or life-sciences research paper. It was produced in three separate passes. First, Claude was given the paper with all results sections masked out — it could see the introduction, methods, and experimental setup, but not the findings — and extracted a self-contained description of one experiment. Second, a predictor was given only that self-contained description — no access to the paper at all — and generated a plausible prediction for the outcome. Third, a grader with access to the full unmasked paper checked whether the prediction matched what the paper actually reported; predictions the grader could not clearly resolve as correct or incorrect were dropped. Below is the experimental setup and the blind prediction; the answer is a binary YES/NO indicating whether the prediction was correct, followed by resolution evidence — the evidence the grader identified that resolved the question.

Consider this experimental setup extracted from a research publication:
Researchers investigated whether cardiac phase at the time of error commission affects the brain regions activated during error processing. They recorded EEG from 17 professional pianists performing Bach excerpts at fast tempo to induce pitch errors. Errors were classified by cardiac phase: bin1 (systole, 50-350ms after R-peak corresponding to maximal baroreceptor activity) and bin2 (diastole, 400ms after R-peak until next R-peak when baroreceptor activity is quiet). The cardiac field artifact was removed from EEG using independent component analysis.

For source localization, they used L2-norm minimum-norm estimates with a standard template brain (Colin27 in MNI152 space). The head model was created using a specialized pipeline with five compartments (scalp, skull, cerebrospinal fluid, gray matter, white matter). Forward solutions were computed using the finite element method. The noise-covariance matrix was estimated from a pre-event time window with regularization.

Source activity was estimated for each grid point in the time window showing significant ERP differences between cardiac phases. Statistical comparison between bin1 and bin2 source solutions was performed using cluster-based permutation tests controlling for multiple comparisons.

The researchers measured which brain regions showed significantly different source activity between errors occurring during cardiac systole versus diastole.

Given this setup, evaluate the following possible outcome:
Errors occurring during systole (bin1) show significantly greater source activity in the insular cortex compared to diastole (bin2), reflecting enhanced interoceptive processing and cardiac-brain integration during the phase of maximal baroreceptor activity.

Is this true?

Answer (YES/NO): NO